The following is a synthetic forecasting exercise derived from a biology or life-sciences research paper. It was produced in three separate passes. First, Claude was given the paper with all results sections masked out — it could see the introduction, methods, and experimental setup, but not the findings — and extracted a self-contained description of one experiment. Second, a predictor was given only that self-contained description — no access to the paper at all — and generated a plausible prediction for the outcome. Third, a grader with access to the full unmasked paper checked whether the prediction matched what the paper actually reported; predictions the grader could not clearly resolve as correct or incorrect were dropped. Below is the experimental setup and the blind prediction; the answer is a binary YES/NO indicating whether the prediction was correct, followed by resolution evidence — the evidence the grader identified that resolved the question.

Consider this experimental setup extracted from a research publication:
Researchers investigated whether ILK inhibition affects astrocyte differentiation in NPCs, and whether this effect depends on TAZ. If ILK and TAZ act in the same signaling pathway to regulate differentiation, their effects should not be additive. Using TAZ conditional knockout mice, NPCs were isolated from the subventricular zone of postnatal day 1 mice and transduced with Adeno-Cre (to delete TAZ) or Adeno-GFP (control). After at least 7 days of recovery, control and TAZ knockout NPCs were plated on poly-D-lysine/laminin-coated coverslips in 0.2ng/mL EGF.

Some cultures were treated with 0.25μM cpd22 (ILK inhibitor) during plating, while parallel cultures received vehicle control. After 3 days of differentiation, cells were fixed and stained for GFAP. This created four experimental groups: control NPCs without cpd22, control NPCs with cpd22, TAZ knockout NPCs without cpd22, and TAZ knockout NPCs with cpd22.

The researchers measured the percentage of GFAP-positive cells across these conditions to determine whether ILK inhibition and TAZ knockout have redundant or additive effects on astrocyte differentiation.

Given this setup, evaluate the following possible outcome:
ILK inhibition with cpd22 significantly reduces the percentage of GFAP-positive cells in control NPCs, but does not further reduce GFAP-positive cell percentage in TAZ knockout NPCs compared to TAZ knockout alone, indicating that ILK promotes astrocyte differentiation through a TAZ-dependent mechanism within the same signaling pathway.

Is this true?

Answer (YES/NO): NO